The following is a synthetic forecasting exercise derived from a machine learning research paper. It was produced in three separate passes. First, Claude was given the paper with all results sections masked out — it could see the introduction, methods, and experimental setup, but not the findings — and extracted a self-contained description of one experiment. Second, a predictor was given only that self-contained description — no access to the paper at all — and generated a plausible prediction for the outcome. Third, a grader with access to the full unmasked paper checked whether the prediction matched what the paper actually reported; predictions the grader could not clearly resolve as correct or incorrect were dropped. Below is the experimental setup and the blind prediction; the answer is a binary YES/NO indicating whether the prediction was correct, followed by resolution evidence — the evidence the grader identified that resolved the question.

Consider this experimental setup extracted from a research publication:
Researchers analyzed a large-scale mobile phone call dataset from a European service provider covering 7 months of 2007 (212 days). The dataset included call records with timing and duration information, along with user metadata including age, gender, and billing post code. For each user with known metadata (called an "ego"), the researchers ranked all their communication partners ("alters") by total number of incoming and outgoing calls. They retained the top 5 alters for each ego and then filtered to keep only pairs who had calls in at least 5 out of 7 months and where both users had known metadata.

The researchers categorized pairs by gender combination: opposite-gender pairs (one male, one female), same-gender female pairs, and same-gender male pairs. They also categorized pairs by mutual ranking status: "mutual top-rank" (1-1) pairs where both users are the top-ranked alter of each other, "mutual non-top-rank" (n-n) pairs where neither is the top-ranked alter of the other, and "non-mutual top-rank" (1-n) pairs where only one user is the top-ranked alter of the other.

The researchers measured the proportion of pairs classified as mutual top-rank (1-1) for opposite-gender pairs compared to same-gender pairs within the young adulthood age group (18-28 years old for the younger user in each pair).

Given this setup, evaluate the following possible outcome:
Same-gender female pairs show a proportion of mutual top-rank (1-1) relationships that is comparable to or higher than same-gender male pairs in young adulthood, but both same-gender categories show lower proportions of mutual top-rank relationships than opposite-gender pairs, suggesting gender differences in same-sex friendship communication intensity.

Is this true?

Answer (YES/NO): NO